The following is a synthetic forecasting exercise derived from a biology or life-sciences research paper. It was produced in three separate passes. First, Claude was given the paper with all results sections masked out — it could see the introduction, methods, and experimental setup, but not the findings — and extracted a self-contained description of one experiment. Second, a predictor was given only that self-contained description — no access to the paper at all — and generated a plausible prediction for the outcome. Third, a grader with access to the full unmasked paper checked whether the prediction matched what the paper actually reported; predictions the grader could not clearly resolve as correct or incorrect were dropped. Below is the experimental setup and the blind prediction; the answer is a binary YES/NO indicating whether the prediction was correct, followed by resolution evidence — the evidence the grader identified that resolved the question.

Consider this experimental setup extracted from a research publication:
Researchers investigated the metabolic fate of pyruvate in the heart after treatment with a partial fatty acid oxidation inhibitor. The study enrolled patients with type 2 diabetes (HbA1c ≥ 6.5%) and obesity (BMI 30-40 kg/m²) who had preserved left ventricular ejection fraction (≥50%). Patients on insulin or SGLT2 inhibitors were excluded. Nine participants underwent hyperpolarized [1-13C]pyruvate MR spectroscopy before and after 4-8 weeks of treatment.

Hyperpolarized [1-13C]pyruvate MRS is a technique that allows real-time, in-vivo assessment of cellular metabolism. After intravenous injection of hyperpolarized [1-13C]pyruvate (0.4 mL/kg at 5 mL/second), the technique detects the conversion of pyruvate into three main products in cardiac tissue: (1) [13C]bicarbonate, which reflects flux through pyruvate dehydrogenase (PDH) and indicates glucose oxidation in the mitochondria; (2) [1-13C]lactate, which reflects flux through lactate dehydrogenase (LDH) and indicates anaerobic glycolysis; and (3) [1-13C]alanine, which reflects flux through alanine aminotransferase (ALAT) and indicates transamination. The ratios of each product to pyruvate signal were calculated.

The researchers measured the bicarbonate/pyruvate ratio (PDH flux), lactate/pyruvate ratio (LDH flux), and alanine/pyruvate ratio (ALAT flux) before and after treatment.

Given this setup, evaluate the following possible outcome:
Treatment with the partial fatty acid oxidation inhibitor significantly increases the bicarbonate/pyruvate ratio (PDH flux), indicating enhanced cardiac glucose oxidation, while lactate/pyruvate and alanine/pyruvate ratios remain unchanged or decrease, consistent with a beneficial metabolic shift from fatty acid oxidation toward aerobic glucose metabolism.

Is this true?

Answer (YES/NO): NO